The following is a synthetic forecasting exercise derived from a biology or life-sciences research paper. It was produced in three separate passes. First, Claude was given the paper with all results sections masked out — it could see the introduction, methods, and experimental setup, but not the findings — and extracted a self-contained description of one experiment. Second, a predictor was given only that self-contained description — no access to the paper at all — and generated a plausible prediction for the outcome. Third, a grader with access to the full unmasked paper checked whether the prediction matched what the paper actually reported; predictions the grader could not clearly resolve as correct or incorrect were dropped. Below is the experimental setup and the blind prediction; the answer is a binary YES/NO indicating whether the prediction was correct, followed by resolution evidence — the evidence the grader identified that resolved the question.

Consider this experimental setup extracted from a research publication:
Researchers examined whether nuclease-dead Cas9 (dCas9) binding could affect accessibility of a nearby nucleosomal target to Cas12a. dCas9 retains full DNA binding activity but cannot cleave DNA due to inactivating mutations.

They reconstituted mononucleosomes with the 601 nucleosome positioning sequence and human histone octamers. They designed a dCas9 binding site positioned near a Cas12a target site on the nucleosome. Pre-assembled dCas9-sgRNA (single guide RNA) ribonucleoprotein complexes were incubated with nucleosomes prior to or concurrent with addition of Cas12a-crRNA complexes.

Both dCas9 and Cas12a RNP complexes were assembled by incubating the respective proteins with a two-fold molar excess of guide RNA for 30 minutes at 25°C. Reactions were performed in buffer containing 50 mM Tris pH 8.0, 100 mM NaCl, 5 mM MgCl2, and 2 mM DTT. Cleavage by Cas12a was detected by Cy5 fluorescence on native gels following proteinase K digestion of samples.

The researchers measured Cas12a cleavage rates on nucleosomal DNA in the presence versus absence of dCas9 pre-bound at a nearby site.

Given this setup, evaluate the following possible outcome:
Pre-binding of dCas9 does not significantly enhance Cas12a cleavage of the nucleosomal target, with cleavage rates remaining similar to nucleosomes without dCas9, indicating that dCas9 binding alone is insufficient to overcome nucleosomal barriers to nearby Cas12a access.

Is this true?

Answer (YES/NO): NO